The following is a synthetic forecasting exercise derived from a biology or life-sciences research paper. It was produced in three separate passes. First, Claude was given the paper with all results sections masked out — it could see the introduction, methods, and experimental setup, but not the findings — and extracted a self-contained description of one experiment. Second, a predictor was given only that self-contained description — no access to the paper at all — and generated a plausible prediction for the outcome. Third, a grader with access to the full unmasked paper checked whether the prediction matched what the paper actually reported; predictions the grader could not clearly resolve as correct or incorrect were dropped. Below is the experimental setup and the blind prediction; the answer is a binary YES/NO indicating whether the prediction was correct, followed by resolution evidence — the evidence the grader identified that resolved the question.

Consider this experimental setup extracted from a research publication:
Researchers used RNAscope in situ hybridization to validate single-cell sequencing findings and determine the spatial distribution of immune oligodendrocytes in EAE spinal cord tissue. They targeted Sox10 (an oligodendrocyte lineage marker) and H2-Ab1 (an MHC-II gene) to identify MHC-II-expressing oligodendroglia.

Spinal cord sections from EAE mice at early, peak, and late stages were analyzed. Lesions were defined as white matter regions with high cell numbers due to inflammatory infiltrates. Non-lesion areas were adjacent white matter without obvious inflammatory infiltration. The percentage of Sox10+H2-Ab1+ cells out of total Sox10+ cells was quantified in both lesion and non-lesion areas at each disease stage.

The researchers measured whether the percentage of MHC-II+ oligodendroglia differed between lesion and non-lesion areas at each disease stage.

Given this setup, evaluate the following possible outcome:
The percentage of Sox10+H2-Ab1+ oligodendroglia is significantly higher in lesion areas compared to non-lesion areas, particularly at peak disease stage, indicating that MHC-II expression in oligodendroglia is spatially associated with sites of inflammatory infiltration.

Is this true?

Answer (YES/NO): NO